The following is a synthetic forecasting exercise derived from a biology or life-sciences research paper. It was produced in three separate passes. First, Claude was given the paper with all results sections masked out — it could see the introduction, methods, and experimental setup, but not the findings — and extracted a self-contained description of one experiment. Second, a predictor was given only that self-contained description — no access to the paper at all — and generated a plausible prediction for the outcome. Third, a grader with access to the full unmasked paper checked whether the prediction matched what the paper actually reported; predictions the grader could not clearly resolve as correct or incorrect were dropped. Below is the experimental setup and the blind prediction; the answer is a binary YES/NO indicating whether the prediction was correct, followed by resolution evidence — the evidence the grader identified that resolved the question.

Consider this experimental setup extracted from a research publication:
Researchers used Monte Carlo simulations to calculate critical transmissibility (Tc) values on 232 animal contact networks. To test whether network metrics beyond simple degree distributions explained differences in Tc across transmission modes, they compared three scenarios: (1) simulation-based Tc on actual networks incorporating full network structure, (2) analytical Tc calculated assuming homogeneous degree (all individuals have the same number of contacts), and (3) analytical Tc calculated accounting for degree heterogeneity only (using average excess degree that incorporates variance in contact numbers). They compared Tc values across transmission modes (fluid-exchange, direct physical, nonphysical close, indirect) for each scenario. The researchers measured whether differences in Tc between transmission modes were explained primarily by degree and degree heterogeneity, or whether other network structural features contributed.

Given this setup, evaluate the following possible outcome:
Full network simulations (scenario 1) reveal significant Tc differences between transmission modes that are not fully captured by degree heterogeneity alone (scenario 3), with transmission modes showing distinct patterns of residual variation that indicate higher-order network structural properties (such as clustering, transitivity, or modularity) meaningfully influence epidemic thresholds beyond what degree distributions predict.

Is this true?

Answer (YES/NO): NO